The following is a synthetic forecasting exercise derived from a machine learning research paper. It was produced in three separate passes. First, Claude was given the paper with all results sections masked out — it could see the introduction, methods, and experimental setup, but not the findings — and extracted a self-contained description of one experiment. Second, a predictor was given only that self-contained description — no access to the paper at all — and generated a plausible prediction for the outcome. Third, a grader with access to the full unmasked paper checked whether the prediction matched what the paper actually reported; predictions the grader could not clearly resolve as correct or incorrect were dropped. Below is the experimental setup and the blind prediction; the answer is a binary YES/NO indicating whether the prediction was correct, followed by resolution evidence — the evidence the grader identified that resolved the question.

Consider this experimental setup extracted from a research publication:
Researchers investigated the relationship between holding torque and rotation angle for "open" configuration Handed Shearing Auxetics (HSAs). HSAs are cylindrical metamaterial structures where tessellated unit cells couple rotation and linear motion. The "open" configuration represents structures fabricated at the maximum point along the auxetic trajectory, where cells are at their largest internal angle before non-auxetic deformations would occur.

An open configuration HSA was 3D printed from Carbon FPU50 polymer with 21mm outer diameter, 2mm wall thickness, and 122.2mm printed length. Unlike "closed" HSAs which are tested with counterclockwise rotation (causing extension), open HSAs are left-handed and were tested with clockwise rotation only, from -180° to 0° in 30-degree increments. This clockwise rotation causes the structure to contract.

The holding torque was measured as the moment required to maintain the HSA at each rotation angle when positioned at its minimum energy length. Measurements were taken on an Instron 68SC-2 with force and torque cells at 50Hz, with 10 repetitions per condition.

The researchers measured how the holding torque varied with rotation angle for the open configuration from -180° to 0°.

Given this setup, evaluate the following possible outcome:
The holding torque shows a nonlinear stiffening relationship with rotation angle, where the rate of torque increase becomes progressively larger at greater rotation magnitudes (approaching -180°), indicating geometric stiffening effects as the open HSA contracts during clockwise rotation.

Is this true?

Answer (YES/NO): YES